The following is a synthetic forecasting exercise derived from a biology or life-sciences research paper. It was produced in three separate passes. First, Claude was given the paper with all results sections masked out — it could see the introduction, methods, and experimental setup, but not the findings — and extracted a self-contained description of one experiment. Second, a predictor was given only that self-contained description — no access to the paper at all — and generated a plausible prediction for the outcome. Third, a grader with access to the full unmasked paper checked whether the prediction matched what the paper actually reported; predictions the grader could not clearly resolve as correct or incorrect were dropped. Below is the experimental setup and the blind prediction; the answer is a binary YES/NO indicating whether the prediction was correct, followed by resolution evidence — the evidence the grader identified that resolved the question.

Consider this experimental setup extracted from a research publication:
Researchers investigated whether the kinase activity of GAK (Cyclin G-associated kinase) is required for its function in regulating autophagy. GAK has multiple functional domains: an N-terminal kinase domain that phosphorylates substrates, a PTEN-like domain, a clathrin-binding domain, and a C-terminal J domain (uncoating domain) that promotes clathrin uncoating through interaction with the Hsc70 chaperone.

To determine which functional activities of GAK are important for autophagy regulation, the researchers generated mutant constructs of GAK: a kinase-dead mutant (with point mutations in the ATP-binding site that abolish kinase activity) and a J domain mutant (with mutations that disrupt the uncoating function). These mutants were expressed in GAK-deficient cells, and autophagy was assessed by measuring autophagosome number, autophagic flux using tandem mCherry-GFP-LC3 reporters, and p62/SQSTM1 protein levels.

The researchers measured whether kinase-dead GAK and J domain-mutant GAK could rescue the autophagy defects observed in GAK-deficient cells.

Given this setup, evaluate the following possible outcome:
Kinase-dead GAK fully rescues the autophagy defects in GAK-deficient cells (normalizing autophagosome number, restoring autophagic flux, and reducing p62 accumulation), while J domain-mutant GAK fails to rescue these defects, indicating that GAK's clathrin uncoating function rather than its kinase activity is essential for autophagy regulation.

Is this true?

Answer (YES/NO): NO